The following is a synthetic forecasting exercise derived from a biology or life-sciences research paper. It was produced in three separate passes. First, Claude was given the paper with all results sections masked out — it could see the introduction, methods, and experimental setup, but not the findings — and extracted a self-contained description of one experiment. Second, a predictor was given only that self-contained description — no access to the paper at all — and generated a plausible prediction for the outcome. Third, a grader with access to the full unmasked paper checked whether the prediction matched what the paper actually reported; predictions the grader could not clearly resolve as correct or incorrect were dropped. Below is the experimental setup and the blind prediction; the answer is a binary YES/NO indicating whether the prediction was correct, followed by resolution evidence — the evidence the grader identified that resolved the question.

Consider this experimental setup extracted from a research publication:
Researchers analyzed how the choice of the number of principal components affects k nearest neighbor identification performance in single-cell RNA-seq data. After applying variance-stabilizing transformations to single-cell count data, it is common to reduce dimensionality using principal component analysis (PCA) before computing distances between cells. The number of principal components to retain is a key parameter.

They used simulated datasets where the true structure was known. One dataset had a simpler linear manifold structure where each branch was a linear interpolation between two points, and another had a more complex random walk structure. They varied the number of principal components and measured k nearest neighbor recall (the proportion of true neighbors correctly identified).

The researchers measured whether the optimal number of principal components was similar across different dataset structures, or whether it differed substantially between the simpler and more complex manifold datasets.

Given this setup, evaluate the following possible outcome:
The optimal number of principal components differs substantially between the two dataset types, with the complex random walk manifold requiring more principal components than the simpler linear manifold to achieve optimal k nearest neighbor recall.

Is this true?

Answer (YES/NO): YES